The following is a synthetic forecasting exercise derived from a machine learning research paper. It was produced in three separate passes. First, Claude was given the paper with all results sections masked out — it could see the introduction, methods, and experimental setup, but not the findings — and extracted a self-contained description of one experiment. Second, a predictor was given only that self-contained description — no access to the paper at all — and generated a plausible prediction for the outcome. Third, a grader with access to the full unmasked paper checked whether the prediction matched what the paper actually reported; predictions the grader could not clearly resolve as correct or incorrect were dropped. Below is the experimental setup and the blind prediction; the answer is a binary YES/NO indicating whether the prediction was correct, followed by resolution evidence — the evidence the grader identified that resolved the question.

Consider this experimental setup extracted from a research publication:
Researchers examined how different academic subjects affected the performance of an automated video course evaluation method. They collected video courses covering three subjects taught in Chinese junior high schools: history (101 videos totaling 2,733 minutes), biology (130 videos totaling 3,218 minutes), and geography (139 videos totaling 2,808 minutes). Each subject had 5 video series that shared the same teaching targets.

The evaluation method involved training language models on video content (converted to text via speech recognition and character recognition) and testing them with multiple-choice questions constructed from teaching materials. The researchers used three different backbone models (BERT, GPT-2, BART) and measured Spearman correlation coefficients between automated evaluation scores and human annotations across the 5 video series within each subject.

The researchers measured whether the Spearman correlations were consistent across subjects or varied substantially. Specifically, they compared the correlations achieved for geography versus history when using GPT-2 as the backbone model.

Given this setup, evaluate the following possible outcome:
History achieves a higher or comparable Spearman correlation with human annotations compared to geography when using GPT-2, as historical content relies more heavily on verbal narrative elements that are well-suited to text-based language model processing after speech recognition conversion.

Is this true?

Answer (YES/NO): NO